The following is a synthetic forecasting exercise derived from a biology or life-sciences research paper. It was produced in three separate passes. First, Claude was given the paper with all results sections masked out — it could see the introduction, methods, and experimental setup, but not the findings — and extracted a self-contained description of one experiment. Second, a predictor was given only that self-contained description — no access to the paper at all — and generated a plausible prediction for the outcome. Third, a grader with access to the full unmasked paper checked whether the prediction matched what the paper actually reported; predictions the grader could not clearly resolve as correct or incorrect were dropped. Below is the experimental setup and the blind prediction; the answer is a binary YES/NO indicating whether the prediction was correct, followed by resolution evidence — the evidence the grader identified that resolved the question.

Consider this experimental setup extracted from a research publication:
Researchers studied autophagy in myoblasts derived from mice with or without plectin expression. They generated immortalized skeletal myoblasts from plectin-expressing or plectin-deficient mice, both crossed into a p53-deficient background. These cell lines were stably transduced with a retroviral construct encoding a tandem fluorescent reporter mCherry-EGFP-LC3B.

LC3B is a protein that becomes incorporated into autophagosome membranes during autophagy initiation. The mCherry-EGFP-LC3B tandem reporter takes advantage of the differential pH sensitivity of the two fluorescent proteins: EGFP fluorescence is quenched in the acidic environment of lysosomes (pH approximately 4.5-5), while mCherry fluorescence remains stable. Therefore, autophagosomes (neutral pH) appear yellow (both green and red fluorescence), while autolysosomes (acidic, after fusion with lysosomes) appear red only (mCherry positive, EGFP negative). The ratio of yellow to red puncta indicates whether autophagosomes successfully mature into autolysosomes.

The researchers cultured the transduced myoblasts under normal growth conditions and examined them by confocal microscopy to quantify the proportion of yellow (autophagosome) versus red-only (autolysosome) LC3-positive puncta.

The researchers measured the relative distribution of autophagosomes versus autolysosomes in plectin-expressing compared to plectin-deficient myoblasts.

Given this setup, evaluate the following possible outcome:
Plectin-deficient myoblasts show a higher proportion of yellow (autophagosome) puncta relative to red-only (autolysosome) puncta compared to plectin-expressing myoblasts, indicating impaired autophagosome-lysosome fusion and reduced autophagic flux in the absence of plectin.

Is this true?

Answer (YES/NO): YES